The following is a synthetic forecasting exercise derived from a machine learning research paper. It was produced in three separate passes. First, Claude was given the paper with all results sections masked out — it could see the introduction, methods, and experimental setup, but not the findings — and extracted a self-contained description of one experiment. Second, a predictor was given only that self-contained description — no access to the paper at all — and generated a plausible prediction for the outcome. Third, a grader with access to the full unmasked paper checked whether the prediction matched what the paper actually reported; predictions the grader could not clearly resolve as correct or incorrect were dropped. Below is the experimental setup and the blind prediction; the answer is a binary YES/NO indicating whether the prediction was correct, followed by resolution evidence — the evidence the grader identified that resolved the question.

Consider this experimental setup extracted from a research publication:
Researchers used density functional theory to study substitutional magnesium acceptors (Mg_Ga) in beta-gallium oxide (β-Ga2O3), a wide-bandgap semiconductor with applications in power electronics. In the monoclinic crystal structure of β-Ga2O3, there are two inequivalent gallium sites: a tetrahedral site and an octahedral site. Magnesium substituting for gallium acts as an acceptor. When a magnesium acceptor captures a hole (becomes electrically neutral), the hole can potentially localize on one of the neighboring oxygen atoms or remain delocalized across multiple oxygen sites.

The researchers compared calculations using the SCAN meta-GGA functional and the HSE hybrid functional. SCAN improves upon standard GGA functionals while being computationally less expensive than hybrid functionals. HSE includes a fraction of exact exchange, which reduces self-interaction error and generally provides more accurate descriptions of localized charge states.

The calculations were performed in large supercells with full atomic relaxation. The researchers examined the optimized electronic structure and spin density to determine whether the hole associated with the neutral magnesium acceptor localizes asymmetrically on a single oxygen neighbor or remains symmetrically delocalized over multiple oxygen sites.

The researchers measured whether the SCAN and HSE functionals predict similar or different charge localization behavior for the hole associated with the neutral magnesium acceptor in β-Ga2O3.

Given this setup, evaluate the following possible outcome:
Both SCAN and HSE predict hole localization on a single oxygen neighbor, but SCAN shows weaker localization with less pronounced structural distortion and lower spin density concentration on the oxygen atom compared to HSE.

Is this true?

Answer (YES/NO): NO